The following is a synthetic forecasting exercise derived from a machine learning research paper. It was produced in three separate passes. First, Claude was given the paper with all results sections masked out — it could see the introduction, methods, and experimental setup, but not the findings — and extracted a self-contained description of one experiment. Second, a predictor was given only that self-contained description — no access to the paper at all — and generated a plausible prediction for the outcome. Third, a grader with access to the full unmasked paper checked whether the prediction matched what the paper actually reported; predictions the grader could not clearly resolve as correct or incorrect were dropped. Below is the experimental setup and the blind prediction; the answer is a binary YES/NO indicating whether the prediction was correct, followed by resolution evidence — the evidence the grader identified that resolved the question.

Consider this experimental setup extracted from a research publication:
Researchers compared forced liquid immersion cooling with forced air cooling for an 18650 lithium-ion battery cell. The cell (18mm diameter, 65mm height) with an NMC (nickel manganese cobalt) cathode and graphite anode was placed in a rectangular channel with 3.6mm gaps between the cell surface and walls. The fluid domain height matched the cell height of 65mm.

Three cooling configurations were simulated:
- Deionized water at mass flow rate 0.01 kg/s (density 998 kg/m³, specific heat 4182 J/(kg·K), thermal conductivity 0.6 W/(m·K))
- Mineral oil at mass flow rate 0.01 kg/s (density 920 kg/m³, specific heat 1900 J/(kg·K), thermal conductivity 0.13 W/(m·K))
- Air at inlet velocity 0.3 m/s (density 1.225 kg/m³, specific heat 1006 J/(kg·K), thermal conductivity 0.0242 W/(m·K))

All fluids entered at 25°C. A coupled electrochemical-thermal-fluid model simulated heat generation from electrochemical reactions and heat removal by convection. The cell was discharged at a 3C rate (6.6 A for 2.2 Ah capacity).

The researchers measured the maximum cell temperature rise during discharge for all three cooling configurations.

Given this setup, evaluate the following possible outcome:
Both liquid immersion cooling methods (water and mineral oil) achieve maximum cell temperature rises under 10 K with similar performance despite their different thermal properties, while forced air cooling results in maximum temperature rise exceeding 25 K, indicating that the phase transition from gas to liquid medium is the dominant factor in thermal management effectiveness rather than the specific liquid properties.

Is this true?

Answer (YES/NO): NO